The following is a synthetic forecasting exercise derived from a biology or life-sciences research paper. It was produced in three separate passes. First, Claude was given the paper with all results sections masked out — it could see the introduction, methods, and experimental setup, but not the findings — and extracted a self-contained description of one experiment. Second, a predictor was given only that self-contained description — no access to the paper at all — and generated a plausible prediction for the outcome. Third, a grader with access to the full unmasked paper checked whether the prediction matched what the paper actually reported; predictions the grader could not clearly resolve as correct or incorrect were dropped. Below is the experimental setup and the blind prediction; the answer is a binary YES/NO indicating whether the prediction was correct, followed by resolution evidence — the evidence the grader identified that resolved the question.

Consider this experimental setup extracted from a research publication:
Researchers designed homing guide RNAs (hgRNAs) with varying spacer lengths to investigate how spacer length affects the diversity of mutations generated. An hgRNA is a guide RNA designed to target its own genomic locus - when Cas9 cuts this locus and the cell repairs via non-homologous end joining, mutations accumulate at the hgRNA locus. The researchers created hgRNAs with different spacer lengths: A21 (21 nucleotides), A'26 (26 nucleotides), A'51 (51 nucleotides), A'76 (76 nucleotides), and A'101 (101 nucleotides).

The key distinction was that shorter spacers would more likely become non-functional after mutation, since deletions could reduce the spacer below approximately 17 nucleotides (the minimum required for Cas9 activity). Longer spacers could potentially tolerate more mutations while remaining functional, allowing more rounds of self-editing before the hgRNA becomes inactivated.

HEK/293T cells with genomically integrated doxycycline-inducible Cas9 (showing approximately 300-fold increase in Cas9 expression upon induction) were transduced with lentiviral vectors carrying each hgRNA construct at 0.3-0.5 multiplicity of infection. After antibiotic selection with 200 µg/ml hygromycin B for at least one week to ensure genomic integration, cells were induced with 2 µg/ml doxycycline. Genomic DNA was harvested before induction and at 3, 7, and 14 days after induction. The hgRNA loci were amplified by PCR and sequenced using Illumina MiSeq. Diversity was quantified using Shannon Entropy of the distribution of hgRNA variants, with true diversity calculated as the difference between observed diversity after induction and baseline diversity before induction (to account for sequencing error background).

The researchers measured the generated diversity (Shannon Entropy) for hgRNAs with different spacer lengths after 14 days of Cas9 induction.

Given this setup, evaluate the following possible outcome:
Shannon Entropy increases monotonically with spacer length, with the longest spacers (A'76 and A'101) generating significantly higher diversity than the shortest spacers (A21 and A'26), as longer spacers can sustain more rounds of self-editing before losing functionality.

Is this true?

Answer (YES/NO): NO